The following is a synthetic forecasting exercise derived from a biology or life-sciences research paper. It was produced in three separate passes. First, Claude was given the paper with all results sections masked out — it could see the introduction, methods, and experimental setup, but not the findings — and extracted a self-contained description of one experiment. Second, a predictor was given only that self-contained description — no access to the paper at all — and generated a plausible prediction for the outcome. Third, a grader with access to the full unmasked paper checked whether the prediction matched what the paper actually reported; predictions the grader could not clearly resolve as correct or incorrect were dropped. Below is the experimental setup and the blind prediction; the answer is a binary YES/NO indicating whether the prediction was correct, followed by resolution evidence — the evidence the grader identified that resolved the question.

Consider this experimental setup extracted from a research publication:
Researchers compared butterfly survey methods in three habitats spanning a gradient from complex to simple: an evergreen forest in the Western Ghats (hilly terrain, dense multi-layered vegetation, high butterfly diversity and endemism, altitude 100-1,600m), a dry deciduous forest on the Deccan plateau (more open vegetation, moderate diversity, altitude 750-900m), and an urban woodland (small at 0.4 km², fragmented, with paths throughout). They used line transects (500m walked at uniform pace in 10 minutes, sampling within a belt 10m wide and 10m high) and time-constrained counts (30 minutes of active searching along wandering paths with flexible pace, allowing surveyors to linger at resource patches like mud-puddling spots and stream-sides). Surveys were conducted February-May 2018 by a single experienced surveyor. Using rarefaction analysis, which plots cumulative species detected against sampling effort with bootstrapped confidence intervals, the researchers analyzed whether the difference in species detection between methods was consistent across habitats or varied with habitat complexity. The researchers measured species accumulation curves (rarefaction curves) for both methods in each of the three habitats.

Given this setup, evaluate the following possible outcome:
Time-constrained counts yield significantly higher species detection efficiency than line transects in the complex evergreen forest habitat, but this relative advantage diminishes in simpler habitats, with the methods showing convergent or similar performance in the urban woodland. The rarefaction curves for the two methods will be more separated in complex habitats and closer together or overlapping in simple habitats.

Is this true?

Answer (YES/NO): YES